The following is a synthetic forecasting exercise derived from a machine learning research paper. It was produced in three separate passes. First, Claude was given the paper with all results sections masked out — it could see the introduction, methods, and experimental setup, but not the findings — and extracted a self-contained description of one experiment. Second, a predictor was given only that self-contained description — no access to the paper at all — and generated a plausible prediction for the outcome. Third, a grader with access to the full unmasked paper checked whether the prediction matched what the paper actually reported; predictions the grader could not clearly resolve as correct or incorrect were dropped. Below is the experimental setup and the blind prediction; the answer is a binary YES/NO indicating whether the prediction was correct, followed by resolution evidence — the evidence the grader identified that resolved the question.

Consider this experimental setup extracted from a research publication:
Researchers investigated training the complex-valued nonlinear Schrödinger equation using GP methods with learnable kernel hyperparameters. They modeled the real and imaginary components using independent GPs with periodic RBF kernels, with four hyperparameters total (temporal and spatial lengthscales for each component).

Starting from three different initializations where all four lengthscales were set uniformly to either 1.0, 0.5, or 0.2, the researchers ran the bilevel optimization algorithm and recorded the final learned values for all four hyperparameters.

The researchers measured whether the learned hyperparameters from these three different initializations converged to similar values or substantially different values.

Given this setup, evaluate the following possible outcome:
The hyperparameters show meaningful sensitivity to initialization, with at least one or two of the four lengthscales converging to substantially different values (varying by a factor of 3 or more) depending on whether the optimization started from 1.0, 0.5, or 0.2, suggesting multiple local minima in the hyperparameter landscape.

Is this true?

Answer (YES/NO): NO